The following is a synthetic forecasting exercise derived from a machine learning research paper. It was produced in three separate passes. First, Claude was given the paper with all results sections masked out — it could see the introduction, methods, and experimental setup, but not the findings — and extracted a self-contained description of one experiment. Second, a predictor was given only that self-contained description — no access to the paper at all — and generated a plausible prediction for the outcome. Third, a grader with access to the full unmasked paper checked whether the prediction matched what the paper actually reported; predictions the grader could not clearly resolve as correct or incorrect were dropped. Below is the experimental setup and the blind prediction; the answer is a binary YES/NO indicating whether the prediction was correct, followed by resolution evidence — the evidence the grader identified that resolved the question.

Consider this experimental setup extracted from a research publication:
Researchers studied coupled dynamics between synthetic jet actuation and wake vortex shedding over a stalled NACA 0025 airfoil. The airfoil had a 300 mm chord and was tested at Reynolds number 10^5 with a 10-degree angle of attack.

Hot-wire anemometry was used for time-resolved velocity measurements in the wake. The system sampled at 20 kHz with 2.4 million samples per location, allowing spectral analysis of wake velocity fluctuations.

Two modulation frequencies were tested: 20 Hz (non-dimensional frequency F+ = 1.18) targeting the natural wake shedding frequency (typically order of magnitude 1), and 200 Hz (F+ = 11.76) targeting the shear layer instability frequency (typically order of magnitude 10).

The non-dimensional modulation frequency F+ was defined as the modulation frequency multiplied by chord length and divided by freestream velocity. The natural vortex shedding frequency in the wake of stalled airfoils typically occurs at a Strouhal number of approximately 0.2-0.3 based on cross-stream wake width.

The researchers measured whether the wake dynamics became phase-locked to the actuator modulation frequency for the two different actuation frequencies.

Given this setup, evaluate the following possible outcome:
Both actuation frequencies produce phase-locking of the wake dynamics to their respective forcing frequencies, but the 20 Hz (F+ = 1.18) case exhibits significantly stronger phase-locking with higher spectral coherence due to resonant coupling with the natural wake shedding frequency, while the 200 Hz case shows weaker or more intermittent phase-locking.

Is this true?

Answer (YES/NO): NO